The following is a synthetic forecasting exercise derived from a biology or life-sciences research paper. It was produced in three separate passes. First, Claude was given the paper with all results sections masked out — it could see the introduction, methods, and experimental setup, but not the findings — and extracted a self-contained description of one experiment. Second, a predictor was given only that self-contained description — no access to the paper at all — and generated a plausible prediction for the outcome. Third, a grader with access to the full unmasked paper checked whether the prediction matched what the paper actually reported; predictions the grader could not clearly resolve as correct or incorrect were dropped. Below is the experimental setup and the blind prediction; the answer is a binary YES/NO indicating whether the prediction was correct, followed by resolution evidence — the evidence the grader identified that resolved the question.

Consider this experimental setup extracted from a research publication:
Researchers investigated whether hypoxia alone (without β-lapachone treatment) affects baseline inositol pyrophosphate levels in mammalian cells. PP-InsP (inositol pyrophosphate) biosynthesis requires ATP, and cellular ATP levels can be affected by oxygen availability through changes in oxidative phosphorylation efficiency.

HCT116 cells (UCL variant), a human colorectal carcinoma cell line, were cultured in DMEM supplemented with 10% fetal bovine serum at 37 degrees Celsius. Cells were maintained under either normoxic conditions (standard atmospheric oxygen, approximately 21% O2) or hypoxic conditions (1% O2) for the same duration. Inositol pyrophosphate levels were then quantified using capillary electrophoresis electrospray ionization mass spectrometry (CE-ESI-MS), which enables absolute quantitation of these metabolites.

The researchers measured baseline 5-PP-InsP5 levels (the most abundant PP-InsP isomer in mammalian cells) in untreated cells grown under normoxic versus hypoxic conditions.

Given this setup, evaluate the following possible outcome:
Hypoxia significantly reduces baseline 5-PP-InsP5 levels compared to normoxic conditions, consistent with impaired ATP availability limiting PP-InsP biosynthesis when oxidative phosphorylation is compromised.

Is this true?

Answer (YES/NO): NO